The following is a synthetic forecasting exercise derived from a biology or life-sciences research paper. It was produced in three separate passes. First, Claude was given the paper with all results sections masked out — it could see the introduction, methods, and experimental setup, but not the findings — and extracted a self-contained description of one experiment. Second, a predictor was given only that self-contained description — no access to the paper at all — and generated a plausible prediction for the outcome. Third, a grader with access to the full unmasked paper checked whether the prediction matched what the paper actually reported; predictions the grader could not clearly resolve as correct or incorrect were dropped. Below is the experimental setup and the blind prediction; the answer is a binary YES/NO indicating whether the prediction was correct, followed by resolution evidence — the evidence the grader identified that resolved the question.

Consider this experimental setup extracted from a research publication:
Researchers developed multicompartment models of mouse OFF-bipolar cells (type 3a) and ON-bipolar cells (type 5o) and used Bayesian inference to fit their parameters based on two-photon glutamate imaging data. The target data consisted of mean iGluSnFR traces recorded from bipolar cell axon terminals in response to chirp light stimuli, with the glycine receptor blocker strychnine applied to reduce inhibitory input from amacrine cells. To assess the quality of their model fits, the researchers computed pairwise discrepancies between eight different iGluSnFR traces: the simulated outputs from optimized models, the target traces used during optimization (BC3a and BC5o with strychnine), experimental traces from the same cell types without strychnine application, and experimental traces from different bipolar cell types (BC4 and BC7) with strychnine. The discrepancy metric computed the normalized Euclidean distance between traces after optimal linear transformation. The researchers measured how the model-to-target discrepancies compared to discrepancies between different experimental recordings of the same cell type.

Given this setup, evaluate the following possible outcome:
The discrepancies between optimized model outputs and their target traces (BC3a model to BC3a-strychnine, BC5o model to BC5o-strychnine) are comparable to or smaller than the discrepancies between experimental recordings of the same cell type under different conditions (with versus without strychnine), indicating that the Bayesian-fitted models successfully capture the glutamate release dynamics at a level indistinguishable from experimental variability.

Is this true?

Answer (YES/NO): YES